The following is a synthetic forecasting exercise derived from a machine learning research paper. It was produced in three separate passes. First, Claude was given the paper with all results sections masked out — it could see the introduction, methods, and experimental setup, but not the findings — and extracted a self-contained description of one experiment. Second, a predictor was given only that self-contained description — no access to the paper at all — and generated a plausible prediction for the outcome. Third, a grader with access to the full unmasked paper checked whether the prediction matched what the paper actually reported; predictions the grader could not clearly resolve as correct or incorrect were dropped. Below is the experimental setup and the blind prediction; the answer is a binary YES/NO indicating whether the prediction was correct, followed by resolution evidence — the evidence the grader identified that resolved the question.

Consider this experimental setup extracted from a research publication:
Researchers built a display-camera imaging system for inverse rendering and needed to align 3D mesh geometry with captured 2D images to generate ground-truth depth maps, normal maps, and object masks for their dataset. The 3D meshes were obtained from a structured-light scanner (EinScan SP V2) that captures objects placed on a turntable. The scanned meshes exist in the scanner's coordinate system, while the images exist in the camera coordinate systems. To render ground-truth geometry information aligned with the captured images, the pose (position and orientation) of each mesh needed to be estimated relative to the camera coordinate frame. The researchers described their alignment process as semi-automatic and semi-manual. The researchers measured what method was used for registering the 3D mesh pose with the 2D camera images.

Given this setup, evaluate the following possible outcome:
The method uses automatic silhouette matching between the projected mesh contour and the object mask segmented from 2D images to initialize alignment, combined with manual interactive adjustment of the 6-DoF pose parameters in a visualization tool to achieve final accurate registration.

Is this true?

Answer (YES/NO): NO